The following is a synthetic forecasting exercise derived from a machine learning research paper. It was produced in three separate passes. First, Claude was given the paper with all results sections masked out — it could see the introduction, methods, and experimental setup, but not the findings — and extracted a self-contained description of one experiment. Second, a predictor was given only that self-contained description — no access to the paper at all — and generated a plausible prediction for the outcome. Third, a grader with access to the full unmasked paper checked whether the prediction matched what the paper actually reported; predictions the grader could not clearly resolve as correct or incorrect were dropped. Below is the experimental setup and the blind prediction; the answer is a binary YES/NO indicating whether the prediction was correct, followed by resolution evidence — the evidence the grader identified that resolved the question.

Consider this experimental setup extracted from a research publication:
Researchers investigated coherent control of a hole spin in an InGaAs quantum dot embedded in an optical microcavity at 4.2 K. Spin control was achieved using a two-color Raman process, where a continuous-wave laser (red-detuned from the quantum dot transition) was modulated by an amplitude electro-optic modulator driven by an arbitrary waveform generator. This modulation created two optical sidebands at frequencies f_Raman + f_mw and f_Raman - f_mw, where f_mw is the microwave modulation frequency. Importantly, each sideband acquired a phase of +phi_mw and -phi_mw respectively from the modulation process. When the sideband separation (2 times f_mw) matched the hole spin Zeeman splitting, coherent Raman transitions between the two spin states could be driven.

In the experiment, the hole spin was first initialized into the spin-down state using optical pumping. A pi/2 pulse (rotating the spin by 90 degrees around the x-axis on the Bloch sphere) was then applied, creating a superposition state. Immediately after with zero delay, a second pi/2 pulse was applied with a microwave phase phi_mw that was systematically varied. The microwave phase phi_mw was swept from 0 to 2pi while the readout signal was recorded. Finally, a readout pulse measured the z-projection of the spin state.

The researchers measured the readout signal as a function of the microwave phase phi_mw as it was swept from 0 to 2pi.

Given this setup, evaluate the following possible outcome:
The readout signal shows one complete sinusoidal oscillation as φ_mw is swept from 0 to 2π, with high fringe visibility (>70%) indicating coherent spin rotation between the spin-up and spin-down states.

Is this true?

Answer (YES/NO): NO